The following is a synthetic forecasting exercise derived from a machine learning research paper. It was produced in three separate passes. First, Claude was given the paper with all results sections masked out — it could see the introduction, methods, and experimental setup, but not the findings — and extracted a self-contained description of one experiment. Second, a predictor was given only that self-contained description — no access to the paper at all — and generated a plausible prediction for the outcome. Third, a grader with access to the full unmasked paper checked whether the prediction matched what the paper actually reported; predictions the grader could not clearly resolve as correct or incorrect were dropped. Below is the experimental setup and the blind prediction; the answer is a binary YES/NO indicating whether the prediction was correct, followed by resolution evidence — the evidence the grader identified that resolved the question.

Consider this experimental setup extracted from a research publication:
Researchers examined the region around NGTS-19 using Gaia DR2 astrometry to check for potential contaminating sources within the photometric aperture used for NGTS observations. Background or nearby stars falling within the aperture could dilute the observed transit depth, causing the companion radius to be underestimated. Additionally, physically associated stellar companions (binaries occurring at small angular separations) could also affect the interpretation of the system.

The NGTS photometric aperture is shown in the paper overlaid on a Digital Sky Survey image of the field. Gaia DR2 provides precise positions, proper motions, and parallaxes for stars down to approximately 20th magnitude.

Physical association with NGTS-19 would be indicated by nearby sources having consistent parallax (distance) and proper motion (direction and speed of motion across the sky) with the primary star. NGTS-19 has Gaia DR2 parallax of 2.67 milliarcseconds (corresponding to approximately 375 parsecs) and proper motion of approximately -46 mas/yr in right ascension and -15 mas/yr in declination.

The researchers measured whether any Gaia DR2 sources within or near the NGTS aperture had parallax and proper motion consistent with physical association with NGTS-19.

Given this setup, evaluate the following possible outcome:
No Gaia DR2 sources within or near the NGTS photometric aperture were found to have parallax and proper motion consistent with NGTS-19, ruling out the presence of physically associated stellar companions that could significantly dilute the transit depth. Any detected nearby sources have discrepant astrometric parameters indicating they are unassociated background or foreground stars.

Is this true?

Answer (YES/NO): YES